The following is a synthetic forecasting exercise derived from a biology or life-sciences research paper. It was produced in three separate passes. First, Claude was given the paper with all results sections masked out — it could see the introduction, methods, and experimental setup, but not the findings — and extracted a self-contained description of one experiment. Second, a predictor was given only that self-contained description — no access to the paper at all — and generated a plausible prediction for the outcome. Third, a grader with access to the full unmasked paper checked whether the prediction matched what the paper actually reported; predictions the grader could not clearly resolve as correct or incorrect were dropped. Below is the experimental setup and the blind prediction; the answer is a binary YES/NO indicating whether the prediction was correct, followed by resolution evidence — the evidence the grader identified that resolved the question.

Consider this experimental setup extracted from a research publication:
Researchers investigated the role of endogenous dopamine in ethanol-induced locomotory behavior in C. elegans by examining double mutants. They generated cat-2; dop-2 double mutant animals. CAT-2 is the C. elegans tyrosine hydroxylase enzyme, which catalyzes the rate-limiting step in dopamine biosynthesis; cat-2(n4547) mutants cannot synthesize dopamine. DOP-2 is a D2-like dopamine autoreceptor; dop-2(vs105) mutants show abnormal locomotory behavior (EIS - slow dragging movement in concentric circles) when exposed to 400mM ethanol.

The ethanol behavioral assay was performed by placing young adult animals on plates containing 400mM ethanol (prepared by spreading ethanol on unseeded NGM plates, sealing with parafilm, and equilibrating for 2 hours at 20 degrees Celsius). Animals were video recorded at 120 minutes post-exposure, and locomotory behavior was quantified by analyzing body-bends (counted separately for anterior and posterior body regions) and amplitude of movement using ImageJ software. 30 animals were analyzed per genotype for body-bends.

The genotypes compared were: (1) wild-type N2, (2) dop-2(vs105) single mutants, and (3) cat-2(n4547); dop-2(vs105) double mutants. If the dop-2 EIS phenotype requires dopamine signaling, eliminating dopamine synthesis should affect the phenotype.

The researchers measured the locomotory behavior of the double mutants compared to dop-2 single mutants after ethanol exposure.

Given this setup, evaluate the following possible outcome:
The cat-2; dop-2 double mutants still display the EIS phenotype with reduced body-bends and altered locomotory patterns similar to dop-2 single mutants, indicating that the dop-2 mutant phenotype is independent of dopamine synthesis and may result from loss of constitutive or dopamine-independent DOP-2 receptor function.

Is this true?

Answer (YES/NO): NO